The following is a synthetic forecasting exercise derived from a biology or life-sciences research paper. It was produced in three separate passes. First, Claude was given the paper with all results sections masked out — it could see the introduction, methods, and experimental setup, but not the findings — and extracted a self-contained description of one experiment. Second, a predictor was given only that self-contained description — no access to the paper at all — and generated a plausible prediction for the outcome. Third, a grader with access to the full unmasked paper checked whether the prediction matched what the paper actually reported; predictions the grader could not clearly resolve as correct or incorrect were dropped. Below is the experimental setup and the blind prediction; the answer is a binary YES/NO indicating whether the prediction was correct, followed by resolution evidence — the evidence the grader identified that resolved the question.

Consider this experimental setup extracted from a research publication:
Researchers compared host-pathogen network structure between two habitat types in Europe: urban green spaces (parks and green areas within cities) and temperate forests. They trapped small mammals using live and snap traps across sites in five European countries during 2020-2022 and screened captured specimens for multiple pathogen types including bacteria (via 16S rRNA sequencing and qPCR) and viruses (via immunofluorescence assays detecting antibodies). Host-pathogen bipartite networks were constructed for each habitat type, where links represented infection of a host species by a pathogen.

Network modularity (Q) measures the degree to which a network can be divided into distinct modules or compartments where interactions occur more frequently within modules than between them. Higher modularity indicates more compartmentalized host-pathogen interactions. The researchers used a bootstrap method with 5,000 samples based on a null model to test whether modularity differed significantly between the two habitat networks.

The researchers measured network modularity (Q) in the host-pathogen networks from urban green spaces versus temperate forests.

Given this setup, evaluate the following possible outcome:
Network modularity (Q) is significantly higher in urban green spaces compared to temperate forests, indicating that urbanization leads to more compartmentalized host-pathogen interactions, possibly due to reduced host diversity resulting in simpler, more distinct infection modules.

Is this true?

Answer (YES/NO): NO